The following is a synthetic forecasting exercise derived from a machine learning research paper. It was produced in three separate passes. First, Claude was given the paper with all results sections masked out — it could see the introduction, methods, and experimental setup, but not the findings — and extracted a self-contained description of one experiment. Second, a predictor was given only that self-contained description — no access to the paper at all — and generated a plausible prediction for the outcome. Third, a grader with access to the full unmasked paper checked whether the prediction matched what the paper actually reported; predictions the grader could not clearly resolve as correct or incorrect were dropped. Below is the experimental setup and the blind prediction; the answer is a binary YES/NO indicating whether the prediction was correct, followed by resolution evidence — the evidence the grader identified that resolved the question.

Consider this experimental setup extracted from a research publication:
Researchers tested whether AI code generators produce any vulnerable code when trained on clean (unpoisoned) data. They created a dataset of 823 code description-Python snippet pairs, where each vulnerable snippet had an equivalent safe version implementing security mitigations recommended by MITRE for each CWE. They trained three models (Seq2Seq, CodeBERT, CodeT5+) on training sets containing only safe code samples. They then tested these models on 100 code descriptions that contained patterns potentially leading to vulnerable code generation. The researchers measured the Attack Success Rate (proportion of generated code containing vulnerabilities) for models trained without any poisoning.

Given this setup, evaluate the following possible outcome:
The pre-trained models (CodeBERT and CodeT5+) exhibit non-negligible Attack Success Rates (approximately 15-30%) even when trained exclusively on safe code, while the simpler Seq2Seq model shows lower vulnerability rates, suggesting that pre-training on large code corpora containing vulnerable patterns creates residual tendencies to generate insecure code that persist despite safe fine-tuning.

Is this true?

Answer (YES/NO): NO